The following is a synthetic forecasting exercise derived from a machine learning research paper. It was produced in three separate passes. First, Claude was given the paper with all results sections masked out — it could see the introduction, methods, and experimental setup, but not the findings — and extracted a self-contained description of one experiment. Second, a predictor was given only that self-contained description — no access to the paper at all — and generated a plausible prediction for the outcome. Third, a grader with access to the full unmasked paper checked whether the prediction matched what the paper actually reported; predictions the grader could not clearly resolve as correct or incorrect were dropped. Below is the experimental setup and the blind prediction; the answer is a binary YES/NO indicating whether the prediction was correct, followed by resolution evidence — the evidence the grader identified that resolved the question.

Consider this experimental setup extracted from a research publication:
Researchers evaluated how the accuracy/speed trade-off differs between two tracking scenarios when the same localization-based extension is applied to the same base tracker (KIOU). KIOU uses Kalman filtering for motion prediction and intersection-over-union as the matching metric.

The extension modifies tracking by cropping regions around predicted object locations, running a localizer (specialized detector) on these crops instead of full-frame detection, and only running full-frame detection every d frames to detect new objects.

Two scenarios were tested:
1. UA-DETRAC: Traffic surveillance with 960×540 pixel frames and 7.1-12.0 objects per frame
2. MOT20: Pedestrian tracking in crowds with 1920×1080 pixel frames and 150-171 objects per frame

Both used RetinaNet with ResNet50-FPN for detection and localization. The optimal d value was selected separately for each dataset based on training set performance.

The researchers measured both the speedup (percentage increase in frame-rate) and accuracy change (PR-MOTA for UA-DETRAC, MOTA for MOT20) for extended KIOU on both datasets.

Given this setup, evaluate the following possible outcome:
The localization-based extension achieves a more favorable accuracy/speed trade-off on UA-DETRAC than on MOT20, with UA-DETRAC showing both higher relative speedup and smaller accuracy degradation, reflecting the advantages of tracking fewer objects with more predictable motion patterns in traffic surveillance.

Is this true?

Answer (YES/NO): NO